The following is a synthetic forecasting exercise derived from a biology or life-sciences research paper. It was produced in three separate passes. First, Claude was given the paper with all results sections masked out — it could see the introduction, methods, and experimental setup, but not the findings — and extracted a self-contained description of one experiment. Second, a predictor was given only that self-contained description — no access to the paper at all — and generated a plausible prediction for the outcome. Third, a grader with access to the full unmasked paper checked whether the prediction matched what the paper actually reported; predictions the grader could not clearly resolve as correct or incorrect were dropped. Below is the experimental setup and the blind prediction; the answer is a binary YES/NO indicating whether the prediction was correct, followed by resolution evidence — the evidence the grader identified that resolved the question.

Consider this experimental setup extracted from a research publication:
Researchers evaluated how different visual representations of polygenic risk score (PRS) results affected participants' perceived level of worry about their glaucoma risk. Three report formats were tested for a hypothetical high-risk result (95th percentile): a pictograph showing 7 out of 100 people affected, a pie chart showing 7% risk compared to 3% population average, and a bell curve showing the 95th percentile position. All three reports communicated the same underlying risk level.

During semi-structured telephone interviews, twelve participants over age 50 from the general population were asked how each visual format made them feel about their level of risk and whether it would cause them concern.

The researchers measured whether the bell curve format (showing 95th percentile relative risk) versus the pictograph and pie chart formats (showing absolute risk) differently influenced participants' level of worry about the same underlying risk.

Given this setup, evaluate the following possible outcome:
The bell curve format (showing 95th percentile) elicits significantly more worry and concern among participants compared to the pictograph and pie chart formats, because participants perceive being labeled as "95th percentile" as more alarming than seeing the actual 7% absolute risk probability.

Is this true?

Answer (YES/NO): YES